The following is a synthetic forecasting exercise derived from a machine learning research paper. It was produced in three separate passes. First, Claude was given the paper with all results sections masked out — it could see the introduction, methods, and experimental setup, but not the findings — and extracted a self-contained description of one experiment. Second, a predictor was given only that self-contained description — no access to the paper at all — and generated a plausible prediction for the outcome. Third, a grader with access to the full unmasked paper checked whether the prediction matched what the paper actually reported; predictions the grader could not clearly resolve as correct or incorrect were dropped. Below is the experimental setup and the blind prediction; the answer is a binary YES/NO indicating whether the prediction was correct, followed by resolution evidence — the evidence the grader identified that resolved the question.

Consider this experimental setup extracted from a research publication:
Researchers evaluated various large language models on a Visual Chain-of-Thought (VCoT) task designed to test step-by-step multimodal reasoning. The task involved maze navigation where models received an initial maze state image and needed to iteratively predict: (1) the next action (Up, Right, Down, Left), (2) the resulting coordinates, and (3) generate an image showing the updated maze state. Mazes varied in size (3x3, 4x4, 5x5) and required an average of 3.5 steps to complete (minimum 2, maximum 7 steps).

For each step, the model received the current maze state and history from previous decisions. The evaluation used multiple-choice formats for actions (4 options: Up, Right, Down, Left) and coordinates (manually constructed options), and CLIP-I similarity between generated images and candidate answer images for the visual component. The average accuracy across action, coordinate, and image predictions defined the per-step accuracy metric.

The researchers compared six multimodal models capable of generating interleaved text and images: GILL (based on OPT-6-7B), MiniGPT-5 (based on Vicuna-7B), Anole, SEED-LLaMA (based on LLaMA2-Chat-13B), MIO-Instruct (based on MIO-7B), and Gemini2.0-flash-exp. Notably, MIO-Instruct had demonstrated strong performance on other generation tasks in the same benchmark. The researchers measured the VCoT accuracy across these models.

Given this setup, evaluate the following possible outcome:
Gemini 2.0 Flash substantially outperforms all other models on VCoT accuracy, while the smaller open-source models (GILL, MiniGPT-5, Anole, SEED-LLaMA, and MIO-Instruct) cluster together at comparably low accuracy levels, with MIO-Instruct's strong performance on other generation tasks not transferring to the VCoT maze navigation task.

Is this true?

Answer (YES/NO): YES